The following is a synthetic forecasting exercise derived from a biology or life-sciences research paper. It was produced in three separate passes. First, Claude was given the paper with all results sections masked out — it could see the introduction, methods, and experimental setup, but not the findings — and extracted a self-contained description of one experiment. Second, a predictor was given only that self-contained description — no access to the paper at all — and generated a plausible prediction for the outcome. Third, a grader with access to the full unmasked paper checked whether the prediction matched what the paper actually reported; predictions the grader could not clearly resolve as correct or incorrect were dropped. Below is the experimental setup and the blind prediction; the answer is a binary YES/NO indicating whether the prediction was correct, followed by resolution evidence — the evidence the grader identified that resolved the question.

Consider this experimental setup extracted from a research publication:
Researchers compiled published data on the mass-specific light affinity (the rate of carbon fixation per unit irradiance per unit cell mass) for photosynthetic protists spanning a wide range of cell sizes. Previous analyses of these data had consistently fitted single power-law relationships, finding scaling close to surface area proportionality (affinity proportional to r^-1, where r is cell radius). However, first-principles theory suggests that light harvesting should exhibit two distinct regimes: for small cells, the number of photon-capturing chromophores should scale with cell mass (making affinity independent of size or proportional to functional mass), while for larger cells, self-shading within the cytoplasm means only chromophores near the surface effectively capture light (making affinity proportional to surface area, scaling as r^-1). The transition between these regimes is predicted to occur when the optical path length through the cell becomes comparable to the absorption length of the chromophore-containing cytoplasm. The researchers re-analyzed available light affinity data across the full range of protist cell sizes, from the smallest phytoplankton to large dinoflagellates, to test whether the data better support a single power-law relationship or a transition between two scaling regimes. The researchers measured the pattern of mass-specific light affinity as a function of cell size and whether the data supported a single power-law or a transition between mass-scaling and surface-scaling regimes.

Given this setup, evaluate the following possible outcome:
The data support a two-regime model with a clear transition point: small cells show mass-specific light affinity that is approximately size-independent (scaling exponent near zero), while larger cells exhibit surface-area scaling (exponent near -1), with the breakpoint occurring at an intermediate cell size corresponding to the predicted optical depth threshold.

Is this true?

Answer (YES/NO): YES